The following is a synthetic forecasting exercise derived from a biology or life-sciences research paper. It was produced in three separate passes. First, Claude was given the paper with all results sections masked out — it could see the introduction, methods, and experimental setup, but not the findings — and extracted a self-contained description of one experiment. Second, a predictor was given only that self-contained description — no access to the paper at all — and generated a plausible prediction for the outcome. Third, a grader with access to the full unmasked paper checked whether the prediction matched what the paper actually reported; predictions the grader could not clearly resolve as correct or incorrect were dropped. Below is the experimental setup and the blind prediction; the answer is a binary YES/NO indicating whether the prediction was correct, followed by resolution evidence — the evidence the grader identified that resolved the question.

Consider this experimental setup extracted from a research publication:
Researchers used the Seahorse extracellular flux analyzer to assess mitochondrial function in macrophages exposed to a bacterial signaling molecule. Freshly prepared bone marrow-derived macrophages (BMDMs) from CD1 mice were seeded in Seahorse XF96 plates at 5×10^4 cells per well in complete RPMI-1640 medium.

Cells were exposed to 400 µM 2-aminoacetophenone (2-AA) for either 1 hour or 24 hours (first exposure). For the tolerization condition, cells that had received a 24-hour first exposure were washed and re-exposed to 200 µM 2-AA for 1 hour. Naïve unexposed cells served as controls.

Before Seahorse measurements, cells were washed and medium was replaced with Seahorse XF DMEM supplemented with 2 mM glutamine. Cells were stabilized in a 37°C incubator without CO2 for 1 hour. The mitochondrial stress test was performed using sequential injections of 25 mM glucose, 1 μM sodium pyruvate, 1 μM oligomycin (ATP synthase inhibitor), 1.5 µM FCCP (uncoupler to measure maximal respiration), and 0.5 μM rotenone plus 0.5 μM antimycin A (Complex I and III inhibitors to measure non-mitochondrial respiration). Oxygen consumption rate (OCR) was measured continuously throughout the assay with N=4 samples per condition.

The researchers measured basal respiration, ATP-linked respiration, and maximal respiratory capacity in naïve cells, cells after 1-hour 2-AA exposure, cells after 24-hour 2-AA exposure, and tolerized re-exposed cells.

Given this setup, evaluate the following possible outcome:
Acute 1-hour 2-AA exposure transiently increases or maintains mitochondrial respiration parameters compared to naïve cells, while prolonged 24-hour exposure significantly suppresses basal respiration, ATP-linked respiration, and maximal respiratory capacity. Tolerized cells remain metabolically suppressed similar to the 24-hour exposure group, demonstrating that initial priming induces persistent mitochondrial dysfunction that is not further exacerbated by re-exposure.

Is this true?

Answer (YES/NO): YES